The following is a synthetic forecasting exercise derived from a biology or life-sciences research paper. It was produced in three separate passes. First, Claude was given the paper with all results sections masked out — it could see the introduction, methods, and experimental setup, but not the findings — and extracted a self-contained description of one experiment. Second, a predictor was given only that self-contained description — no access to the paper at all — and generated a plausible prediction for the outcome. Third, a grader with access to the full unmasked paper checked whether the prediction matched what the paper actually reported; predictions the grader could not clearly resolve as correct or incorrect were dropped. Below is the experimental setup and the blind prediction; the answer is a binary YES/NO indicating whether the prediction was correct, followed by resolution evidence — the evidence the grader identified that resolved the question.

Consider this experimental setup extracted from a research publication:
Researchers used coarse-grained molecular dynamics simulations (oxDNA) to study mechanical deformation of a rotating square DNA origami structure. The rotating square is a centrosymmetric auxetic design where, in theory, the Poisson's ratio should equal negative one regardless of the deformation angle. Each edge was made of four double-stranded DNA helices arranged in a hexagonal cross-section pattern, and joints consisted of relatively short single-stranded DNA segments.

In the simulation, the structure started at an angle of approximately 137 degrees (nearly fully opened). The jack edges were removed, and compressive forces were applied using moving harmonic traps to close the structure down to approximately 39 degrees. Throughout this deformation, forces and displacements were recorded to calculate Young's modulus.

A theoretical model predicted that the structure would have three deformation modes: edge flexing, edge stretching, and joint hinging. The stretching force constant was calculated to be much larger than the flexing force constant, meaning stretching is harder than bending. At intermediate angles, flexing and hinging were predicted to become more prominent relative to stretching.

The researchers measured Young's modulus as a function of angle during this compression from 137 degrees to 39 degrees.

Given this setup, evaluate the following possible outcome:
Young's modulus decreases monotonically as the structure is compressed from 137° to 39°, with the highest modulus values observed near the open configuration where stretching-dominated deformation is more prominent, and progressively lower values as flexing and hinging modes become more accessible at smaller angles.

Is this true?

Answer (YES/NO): NO